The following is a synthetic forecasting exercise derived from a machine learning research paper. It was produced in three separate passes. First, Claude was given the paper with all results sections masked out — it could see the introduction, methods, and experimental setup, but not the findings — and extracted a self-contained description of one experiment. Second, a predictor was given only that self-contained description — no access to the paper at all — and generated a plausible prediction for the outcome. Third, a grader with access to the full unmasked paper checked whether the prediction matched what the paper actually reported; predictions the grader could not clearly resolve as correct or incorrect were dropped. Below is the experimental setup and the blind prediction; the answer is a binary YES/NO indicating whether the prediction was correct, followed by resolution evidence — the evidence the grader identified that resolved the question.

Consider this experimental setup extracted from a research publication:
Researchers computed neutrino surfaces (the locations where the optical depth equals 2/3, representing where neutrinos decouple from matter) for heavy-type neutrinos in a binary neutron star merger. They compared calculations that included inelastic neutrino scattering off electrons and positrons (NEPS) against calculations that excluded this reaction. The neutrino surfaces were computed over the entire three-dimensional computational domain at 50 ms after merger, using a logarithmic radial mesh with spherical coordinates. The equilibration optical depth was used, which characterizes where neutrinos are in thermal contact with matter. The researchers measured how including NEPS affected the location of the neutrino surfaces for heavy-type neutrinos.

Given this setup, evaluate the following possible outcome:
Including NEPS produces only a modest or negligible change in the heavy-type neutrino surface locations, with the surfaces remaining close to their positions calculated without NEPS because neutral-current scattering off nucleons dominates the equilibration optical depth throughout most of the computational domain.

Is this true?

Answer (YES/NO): NO